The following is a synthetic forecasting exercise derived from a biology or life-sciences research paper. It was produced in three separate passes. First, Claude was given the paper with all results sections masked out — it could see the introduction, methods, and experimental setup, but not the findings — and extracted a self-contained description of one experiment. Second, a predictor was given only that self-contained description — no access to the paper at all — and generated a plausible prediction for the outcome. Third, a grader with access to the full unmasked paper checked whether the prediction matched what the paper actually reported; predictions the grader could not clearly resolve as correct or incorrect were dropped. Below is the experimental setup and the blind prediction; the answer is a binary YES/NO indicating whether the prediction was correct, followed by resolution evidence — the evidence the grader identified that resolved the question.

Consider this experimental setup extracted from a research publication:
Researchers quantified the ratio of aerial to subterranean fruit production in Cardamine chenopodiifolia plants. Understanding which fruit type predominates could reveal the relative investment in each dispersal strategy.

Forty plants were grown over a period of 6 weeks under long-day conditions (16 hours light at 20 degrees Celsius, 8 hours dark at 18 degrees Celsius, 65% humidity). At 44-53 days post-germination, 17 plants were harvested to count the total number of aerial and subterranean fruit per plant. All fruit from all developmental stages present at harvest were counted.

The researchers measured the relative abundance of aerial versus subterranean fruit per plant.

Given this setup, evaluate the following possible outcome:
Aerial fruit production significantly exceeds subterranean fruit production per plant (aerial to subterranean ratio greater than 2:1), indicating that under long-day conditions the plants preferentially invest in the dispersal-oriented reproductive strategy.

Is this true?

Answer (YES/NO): YES